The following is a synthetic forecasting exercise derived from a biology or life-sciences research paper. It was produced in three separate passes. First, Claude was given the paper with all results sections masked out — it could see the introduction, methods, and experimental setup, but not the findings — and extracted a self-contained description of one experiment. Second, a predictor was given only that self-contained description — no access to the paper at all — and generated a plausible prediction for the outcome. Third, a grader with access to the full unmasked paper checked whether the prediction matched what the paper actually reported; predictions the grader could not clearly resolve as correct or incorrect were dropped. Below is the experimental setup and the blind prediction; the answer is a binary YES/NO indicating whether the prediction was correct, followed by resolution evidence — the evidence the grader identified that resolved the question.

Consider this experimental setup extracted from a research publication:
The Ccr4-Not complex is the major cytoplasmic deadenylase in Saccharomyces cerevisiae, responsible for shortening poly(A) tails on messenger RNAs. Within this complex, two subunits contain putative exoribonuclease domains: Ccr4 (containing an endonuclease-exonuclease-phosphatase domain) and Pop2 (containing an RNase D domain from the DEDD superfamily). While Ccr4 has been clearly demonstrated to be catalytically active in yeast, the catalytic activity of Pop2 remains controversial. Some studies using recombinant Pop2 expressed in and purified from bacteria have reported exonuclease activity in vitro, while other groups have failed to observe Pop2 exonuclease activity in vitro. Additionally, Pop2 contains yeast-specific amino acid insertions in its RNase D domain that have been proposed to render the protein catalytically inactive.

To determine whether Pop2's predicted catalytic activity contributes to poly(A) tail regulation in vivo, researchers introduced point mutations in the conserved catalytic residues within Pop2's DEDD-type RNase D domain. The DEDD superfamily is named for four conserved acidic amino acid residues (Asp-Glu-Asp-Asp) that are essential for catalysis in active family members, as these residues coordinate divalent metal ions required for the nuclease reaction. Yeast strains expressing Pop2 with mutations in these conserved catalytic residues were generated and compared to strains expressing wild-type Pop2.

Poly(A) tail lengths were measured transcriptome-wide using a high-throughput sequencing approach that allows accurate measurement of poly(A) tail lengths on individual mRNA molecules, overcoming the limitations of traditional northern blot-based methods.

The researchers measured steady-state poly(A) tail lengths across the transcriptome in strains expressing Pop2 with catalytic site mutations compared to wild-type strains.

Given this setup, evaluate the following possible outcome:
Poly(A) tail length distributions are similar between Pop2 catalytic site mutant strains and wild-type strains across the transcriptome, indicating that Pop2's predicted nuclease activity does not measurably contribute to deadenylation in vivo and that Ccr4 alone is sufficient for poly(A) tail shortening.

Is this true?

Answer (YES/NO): YES